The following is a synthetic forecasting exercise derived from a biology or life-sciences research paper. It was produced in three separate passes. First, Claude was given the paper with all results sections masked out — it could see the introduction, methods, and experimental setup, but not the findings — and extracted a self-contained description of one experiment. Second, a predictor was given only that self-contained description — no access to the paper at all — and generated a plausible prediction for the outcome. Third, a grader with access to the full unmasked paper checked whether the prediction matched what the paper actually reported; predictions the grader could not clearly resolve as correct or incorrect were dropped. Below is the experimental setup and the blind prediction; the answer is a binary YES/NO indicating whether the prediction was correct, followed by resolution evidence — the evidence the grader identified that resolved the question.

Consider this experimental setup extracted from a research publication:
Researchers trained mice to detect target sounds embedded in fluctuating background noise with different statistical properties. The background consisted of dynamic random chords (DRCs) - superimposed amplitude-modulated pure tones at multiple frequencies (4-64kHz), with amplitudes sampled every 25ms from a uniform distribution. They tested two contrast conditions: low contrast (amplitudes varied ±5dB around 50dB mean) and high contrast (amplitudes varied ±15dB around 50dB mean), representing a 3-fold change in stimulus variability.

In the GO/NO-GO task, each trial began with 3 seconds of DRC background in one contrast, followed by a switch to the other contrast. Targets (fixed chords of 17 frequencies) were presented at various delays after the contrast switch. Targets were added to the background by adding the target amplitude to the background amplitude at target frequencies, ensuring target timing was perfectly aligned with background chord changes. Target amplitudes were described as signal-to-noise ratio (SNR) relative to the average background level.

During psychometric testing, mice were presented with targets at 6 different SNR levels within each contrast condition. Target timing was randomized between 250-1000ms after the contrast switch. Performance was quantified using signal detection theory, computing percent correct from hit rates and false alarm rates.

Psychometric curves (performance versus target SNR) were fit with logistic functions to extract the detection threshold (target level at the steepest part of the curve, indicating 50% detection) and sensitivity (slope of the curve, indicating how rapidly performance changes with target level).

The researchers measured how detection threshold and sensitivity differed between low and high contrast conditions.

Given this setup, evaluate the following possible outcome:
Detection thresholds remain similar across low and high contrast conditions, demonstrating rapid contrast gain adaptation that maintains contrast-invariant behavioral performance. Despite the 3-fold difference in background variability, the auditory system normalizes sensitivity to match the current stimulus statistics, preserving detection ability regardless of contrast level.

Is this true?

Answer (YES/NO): NO